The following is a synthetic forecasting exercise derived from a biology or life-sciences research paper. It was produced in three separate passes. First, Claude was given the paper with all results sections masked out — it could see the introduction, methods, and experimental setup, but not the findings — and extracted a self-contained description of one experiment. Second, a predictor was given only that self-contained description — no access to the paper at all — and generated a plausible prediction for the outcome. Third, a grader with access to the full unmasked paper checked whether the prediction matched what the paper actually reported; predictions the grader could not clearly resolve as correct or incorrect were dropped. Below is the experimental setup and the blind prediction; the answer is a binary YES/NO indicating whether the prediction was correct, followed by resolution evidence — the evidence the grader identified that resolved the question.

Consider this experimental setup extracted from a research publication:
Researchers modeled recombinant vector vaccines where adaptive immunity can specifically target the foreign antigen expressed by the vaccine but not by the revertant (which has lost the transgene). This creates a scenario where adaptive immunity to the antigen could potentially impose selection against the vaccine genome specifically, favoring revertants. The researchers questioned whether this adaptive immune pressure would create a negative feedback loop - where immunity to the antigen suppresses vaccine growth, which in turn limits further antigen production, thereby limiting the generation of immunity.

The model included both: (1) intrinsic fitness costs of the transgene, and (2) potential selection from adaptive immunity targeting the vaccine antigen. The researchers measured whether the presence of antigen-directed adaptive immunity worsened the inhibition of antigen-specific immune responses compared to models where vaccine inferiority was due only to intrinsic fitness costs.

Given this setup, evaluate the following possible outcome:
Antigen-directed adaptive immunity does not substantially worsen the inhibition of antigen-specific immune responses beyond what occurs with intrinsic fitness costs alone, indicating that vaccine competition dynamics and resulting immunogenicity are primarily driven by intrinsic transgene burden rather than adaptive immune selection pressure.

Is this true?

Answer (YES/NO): NO